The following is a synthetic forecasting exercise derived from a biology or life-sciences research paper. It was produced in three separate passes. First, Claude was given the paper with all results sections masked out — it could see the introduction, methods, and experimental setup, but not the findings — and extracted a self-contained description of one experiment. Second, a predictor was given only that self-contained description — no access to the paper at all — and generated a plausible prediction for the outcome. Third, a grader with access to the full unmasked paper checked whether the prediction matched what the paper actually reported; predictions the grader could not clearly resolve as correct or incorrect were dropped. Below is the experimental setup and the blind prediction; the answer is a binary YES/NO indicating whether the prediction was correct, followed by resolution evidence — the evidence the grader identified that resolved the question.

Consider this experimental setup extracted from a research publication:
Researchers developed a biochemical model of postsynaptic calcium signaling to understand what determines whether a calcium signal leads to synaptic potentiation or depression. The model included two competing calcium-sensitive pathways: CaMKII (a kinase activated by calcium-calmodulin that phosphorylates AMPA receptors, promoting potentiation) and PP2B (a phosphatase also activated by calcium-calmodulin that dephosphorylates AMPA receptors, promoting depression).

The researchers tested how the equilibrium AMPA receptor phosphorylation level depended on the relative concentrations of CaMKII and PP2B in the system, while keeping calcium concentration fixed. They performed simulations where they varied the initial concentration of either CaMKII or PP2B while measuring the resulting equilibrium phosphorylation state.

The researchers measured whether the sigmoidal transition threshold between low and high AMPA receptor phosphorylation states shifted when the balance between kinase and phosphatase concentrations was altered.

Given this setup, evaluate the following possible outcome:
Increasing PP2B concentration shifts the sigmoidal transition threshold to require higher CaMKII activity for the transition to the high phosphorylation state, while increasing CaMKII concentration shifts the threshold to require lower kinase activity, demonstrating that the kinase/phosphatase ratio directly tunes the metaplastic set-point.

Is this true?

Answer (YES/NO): YES